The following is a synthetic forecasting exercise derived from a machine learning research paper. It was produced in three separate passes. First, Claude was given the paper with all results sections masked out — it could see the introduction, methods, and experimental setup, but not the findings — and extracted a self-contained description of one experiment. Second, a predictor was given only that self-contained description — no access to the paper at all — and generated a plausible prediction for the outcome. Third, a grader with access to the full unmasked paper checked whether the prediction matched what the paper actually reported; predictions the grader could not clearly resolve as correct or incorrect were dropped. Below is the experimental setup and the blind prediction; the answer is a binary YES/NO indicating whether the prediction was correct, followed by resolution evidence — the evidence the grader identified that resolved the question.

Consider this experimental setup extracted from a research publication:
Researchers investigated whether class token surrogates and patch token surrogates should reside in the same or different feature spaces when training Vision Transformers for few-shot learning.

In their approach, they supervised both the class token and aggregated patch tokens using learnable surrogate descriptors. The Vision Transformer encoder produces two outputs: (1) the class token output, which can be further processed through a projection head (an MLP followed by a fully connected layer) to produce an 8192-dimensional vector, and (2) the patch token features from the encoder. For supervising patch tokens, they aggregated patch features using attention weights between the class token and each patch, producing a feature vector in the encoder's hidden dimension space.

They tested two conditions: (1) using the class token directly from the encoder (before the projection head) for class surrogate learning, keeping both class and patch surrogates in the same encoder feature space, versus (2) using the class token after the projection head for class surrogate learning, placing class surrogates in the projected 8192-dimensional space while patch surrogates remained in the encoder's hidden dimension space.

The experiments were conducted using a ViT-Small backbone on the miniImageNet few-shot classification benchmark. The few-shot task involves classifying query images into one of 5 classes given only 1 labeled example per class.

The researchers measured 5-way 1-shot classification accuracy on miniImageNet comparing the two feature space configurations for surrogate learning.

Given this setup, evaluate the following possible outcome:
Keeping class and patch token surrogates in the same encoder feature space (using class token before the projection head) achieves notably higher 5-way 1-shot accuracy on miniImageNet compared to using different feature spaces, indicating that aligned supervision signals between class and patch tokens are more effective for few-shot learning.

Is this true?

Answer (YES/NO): NO